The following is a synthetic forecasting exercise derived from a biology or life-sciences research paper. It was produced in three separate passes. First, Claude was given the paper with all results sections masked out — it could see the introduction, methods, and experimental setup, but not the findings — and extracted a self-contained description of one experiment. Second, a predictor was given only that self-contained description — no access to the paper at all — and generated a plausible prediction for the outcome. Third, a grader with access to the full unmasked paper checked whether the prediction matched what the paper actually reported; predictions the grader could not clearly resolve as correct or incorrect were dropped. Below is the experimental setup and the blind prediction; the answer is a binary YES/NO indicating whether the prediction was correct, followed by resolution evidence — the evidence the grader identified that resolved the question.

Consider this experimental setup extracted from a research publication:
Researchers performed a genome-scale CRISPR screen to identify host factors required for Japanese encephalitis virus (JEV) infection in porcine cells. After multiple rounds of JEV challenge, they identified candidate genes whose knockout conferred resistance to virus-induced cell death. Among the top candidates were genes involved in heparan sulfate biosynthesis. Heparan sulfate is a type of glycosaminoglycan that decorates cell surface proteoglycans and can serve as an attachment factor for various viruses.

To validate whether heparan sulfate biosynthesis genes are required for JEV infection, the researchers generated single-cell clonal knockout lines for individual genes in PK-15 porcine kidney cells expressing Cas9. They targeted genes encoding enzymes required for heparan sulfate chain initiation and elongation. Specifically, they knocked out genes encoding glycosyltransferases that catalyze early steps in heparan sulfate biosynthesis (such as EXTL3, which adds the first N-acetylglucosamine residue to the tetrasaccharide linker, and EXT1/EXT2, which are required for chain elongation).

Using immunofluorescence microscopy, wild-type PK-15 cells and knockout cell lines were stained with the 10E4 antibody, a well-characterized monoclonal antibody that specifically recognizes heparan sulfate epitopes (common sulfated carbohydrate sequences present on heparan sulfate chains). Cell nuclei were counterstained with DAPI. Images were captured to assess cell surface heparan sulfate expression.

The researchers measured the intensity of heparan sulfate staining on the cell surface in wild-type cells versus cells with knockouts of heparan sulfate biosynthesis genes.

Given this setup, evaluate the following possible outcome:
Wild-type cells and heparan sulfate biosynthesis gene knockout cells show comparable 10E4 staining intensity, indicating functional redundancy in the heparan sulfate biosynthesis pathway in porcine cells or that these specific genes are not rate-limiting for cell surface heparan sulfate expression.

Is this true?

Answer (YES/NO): NO